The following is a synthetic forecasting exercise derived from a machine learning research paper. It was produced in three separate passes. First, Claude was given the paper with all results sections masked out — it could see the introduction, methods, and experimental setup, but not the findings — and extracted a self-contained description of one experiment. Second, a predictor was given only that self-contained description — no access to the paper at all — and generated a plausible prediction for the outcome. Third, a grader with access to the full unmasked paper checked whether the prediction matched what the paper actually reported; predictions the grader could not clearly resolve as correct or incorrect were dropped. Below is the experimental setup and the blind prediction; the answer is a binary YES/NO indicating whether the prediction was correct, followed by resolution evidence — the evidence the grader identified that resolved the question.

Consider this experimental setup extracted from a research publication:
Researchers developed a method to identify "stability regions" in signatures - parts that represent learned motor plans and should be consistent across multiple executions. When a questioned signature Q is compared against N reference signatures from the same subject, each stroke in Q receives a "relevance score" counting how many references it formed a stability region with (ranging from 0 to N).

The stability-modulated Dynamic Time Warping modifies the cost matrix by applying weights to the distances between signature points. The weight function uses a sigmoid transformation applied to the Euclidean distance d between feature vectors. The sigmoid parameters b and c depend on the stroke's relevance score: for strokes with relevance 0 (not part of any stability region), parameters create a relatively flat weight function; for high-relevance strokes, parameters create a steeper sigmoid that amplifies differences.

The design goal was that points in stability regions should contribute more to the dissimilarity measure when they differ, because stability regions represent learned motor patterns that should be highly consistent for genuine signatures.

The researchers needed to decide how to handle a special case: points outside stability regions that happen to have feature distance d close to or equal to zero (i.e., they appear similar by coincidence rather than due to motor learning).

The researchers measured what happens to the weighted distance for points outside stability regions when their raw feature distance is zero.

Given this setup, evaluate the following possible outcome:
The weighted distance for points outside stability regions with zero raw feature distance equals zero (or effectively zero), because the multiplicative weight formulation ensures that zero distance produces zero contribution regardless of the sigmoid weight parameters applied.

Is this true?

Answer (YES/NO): NO